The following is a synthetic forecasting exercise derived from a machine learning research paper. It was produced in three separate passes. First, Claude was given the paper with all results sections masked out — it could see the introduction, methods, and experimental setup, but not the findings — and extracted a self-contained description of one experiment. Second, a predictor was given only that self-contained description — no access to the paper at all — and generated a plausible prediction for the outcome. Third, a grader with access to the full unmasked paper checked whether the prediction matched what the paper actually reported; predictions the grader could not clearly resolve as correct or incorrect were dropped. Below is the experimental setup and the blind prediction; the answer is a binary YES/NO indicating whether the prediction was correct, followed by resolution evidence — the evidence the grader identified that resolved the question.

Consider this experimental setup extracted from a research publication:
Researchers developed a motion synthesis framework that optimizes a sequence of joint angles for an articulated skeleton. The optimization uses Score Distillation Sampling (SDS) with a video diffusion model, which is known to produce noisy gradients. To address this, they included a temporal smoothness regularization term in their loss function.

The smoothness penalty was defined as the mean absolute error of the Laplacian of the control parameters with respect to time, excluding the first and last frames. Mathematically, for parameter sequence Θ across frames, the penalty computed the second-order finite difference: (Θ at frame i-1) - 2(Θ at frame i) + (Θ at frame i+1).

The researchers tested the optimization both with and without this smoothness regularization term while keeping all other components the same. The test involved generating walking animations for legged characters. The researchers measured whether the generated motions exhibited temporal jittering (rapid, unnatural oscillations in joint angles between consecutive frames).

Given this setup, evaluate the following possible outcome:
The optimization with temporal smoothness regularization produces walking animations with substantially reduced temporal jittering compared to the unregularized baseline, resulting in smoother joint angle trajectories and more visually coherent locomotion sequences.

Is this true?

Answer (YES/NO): YES